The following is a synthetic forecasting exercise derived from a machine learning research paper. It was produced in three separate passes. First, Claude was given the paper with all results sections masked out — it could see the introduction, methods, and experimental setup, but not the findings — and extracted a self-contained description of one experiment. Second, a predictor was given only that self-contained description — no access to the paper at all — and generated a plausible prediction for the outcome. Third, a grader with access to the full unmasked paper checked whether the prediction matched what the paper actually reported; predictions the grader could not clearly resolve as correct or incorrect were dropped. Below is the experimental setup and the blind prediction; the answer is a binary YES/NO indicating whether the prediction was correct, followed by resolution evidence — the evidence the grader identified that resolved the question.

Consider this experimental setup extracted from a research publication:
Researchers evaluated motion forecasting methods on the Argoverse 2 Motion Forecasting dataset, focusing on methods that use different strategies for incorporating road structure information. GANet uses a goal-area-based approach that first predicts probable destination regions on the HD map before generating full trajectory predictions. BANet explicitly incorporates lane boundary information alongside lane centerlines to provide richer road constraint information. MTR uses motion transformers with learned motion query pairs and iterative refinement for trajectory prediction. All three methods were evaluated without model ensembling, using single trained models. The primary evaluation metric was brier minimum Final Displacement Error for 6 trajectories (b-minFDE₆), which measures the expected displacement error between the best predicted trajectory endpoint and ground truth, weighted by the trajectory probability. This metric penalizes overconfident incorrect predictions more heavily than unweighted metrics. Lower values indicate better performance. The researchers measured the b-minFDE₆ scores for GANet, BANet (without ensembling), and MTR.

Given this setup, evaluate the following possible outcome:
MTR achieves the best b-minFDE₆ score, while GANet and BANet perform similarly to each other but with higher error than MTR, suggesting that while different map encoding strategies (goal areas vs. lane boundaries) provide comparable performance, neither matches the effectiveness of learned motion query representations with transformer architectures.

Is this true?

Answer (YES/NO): NO